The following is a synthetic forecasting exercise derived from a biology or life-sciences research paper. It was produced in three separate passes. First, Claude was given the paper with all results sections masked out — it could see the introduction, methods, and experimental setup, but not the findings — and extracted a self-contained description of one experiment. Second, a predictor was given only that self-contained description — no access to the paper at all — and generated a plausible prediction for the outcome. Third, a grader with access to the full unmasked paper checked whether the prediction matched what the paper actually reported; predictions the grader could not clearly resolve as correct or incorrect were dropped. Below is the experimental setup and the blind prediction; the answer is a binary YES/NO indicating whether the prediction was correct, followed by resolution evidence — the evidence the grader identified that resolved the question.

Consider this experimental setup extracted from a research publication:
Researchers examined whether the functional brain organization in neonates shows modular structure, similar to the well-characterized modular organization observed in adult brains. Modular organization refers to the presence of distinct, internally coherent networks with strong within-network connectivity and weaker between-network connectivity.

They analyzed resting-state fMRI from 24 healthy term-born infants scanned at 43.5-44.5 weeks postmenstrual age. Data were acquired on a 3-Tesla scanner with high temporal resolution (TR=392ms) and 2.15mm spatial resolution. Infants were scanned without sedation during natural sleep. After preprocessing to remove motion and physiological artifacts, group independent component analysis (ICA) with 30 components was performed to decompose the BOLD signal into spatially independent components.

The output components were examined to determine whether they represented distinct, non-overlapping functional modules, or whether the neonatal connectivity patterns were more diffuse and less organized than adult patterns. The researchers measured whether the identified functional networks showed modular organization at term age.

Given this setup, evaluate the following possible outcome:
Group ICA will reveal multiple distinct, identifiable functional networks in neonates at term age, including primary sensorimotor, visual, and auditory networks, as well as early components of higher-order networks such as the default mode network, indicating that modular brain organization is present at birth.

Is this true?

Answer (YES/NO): YES